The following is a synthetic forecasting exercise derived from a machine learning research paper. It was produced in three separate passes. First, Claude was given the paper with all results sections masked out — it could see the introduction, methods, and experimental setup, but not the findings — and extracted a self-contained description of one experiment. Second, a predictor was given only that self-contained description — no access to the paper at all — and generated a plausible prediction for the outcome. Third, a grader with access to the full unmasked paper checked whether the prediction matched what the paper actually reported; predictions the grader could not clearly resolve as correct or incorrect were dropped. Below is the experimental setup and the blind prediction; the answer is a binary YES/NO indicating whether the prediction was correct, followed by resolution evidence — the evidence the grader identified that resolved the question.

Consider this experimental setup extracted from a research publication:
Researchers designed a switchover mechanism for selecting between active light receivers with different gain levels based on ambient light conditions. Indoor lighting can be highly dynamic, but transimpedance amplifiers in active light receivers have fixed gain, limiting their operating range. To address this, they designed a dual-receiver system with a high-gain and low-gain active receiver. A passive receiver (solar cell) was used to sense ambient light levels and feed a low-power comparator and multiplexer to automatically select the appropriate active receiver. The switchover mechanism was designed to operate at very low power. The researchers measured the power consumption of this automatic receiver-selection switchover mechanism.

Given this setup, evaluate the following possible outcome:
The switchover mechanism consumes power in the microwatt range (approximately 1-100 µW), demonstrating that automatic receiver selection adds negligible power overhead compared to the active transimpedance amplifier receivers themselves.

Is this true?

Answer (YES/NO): YES